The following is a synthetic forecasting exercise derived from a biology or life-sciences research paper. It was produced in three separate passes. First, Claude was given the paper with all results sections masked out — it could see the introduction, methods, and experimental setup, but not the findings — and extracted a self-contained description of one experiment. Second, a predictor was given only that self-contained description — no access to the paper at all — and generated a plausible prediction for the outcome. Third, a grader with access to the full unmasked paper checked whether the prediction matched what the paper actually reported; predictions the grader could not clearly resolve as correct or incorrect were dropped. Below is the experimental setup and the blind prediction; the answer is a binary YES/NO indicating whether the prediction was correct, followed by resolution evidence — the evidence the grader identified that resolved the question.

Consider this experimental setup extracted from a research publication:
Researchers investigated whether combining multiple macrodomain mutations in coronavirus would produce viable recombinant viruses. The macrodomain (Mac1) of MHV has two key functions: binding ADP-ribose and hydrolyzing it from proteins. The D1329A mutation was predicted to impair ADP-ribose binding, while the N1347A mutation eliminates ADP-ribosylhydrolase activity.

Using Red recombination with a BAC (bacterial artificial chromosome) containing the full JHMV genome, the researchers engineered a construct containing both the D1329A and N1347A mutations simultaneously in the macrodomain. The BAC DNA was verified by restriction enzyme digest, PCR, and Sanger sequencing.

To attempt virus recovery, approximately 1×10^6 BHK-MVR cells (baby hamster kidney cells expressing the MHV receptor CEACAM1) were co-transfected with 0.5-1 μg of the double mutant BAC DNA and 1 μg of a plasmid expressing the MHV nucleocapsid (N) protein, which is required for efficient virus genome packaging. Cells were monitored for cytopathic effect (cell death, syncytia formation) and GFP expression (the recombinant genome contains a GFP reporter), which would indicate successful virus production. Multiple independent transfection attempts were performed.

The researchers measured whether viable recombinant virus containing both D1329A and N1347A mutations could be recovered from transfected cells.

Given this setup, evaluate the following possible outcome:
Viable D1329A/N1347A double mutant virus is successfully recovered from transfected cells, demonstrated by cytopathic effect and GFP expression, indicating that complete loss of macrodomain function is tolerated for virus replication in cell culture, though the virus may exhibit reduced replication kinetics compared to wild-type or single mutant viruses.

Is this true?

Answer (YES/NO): NO